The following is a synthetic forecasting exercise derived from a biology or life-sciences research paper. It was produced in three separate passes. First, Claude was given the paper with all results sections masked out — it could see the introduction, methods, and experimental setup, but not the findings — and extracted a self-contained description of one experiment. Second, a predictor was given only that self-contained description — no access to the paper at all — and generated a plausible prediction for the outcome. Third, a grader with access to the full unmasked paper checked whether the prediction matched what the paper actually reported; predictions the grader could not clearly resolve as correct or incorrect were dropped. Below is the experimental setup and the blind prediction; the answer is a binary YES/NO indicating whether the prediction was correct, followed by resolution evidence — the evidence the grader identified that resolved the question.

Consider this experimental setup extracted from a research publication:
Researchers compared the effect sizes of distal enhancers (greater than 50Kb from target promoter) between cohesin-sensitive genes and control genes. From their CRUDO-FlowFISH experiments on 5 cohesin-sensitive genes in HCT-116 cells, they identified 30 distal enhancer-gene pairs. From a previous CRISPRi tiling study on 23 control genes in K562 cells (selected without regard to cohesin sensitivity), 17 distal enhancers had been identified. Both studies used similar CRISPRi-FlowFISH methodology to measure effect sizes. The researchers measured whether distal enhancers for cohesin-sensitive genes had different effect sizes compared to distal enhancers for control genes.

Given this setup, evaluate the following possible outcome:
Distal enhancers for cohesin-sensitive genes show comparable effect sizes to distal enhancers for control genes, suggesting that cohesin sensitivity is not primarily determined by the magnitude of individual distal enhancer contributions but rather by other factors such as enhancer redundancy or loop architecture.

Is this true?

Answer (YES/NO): NO